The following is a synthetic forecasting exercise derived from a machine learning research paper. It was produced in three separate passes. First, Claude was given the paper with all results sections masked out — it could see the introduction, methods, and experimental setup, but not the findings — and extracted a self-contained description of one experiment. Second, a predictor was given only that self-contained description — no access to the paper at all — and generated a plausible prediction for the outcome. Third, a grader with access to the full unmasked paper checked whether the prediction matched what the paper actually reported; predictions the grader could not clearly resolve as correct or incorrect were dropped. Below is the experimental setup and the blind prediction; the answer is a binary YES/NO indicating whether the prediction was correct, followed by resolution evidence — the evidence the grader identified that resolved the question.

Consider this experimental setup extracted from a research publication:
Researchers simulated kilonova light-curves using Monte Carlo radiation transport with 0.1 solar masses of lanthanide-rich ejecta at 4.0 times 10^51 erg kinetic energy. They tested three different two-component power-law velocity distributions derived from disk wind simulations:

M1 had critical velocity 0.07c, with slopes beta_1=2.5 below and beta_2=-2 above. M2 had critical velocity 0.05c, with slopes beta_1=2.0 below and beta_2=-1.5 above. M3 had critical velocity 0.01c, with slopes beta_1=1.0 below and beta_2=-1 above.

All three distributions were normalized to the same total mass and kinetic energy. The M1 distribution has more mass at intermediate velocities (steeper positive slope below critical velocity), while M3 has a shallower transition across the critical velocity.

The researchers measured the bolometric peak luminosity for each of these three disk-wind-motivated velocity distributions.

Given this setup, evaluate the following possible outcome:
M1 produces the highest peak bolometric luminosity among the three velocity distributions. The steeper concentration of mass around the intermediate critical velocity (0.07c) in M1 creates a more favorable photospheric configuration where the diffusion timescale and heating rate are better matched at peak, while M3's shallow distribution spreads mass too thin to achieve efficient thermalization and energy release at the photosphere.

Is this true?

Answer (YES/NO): NO